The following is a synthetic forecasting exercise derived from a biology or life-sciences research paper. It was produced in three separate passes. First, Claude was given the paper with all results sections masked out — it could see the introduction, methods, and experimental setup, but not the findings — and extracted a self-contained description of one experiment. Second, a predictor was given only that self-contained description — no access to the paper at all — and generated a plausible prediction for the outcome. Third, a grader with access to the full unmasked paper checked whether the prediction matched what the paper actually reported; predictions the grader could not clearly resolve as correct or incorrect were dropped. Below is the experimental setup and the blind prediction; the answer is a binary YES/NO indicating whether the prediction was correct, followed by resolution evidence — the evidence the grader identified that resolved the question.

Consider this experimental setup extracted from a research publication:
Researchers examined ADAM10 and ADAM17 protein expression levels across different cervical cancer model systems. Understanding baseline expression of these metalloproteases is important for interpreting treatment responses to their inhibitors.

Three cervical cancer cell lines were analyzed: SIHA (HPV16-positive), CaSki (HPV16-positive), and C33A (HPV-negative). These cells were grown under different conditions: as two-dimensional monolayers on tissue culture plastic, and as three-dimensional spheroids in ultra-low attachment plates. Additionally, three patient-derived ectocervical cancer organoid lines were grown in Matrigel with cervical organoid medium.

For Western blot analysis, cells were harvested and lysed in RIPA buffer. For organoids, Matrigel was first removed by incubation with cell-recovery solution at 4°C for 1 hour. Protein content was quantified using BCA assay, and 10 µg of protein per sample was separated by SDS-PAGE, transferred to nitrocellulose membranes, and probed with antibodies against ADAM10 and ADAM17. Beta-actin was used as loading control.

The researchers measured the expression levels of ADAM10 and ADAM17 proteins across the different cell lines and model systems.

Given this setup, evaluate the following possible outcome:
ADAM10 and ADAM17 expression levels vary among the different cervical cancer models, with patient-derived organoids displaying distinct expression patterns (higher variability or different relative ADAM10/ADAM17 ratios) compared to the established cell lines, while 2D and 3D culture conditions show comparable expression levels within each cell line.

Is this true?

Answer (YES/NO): NO